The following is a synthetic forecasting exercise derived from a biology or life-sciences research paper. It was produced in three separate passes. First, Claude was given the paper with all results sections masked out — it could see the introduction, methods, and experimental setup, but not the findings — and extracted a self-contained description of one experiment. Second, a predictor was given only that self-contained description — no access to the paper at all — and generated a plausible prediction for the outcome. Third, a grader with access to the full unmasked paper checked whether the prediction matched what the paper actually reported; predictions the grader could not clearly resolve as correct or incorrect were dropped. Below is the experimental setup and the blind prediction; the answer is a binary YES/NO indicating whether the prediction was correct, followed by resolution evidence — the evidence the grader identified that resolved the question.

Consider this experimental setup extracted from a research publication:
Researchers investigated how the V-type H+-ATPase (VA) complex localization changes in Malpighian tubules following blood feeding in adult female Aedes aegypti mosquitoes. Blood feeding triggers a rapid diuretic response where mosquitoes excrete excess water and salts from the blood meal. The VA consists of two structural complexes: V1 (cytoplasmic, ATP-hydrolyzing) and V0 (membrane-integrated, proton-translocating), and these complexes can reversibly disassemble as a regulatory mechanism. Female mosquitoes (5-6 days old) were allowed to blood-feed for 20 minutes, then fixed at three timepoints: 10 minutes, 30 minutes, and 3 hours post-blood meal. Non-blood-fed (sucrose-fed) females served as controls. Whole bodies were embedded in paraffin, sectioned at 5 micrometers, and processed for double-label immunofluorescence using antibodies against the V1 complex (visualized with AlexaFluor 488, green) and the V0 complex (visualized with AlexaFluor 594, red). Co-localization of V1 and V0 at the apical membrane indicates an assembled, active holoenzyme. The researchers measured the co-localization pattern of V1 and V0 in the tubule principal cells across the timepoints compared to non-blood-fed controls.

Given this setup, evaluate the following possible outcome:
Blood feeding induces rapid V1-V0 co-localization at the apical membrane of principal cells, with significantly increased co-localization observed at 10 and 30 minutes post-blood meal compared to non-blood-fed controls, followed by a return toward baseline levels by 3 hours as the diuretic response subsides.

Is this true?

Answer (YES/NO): YES